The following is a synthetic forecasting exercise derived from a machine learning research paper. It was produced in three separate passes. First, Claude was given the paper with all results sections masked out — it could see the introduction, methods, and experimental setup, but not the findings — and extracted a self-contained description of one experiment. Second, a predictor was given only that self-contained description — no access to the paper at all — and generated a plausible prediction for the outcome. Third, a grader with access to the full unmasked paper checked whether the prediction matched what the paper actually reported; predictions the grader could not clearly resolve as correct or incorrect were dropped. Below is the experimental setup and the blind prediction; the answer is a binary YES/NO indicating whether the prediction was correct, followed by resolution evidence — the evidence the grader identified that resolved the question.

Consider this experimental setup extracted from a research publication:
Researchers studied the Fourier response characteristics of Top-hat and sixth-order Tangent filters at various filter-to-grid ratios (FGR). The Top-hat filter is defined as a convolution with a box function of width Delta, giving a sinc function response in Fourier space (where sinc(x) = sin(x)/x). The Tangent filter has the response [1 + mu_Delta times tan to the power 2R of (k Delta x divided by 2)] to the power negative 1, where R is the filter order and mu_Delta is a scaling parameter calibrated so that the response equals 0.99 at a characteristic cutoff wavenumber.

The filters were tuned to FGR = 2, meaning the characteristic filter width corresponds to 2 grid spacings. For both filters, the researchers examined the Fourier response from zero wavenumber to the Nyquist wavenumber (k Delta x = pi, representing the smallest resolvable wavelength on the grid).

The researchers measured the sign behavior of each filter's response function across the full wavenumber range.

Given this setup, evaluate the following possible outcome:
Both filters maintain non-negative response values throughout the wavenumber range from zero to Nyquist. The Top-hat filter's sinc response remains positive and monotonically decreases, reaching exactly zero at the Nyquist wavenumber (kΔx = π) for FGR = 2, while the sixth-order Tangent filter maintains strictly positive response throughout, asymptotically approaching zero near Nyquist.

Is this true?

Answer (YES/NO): NO